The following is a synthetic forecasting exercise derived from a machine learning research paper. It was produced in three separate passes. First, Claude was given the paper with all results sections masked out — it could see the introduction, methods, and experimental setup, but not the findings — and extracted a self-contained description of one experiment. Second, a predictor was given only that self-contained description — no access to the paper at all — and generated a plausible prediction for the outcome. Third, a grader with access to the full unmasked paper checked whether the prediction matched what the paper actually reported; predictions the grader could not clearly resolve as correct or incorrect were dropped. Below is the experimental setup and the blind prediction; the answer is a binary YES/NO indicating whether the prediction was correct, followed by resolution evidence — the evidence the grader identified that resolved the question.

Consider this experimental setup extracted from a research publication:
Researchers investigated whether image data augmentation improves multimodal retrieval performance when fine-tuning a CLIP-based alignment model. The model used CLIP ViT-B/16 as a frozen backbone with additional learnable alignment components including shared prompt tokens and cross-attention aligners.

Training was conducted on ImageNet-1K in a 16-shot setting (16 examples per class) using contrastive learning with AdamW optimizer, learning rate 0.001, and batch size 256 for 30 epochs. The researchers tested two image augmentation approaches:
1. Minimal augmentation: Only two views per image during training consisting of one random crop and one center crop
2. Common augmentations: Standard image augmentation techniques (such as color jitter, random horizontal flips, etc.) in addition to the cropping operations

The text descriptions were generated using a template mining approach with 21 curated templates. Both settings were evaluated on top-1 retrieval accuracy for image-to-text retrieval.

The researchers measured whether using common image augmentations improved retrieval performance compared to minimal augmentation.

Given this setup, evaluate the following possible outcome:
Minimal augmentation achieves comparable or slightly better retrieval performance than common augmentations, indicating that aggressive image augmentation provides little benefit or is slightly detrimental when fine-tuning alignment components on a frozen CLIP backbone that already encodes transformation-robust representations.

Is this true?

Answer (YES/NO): YES